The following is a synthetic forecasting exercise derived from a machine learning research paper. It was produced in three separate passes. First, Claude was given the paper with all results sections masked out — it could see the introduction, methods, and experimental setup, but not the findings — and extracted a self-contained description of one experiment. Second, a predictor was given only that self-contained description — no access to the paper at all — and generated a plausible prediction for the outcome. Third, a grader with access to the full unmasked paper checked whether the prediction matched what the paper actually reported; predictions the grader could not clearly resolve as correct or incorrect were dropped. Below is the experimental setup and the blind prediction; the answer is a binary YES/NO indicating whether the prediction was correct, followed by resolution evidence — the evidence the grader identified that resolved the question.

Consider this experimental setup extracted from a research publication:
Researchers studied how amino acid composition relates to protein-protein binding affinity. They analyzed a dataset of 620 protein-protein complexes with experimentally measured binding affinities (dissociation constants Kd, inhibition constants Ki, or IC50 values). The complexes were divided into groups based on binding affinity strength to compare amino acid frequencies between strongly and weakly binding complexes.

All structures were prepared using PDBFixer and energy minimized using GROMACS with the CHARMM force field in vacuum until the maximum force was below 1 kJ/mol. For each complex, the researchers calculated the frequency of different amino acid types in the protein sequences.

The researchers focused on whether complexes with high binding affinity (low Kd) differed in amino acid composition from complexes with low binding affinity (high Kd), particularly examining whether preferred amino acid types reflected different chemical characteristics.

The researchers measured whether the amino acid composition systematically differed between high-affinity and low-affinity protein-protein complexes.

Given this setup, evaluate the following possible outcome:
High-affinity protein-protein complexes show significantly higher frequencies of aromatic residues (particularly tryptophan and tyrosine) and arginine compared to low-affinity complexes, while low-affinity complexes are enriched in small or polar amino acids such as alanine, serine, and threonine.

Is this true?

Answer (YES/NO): NO